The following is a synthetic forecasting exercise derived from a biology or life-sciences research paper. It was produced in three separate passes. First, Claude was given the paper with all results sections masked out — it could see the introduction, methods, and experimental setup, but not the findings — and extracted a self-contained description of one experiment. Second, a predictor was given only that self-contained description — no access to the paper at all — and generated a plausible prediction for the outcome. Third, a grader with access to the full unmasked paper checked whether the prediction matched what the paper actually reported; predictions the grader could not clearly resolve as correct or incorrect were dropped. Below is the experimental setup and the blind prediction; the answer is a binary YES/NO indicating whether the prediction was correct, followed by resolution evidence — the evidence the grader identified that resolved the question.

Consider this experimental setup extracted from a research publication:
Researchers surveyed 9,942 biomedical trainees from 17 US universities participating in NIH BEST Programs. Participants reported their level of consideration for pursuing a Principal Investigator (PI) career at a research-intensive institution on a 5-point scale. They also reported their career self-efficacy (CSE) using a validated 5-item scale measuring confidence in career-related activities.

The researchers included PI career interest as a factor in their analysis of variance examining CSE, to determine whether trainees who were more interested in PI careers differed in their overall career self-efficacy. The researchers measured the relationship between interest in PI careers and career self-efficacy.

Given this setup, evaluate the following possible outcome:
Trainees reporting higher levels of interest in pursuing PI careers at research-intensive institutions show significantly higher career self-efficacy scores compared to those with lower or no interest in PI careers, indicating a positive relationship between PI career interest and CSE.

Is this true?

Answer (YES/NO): YES